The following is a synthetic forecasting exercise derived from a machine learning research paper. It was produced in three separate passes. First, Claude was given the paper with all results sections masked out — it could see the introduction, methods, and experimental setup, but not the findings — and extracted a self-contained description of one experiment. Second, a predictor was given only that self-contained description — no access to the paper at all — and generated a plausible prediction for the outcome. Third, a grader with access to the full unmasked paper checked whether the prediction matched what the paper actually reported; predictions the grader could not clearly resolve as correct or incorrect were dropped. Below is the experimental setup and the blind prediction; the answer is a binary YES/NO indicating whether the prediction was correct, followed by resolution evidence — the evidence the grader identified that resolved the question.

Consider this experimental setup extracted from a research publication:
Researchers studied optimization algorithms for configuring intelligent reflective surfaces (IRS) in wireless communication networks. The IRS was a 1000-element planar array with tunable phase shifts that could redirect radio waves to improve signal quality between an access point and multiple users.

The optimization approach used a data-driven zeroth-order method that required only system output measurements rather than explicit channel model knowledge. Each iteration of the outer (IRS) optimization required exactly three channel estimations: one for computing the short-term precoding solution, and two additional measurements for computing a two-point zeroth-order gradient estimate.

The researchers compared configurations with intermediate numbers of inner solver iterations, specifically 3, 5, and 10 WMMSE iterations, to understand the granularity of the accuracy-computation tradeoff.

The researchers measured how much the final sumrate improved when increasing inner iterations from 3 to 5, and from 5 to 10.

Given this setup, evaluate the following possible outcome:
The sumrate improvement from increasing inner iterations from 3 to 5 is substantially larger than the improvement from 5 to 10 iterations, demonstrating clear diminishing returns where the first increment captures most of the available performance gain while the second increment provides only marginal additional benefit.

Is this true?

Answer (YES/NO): YES